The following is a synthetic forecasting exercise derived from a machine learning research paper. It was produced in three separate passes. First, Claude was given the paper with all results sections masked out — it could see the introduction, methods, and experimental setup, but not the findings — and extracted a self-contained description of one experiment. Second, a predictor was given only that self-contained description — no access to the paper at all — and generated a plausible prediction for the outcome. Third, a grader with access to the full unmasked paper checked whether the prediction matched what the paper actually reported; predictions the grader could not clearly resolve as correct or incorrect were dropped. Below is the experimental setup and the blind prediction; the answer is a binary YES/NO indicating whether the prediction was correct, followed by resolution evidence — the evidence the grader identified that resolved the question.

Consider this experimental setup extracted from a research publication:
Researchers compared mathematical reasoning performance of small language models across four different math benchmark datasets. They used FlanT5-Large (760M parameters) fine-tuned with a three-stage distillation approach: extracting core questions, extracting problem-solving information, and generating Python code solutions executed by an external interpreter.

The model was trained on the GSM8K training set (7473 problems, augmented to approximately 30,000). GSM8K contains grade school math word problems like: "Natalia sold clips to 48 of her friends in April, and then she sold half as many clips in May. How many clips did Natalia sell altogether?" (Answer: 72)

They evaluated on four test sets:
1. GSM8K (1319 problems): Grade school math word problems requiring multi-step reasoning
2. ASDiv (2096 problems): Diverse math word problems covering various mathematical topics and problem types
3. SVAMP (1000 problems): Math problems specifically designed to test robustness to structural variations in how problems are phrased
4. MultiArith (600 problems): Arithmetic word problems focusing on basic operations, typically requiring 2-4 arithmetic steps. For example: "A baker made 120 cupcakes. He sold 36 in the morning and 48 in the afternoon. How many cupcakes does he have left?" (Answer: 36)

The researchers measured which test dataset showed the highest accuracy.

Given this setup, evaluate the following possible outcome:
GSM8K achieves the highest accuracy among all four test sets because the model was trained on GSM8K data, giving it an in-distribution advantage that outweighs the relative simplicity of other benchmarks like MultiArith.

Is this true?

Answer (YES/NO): NO